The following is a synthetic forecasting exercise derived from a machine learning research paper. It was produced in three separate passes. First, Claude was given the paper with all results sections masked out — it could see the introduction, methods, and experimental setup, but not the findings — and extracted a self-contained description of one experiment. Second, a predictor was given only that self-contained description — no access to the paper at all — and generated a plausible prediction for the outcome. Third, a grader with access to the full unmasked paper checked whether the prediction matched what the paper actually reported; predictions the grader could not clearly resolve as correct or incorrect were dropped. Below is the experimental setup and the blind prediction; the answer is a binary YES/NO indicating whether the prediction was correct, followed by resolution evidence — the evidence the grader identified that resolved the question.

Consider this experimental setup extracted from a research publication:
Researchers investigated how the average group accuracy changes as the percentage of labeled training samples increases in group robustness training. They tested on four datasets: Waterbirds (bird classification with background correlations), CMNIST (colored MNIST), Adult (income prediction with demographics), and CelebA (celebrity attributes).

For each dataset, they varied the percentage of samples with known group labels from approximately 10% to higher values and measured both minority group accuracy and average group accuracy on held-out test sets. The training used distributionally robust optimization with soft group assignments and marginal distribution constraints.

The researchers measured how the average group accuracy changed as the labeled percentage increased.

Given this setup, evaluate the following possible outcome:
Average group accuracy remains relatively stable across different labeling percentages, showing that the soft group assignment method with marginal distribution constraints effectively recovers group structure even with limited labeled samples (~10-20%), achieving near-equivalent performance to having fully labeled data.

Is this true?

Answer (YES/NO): YES